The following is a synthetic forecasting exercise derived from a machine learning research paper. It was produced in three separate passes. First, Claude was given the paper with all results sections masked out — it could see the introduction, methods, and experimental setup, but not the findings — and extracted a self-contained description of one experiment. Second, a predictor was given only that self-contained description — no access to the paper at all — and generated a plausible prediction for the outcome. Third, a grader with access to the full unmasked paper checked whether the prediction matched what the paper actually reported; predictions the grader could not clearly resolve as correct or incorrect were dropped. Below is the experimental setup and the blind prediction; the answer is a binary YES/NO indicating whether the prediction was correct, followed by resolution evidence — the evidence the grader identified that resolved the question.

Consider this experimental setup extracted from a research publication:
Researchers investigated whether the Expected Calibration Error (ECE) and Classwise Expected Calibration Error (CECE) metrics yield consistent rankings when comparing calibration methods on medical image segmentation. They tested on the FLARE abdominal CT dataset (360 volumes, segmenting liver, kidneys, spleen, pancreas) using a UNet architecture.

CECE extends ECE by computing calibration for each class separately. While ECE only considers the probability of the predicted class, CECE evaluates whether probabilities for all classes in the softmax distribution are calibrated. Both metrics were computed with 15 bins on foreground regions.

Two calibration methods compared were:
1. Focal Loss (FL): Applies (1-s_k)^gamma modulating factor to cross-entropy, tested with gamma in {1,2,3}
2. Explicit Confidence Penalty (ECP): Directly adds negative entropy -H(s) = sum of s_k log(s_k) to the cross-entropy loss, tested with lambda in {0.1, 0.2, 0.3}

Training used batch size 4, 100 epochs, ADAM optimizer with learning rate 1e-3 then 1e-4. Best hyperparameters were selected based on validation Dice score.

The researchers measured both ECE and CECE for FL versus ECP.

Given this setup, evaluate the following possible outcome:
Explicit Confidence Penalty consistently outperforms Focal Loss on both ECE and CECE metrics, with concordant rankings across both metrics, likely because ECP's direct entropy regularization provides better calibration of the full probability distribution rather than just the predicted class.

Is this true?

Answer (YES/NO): NO